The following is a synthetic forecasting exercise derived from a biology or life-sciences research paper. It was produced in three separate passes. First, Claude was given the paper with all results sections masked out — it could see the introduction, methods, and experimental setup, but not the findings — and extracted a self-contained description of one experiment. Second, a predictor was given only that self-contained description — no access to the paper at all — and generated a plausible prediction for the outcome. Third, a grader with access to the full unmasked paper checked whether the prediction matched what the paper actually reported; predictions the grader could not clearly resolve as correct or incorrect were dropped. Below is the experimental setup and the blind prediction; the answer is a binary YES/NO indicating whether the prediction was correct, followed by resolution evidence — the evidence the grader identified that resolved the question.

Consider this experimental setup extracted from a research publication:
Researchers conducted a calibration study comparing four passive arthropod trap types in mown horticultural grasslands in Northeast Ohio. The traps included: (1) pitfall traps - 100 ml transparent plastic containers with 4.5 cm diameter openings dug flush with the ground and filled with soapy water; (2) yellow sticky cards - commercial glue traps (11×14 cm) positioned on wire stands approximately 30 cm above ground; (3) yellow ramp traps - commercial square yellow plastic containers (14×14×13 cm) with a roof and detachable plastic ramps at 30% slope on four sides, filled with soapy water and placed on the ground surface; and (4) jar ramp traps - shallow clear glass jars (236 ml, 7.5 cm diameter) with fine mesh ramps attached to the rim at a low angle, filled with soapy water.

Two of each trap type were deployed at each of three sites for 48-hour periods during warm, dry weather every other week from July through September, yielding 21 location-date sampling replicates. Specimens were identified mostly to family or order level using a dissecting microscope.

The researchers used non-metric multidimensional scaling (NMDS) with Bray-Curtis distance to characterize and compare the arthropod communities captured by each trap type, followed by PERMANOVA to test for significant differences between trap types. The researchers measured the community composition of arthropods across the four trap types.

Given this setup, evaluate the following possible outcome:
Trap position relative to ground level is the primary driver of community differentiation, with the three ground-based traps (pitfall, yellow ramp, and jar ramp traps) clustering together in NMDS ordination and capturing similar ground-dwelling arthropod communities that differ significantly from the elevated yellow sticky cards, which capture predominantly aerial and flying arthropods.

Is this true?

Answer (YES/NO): NO